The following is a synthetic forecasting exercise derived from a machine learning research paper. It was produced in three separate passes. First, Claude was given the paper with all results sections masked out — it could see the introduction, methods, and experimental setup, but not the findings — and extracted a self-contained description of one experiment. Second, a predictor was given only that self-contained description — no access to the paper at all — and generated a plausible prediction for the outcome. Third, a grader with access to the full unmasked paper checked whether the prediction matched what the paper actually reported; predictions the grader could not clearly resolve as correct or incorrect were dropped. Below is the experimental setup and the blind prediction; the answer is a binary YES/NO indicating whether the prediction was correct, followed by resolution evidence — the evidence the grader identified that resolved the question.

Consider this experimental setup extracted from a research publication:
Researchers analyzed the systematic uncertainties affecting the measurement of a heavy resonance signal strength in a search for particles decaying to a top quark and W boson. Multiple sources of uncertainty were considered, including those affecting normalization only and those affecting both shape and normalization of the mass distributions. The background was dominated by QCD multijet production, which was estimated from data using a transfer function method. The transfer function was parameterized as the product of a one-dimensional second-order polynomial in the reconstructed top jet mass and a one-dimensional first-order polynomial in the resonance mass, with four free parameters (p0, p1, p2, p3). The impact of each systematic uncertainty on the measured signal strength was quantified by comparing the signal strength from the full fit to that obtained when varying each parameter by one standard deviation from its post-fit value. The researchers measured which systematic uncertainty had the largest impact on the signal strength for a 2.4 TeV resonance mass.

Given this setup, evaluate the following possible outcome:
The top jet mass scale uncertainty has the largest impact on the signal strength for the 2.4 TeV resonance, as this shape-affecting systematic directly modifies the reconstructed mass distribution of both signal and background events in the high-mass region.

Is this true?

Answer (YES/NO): NO